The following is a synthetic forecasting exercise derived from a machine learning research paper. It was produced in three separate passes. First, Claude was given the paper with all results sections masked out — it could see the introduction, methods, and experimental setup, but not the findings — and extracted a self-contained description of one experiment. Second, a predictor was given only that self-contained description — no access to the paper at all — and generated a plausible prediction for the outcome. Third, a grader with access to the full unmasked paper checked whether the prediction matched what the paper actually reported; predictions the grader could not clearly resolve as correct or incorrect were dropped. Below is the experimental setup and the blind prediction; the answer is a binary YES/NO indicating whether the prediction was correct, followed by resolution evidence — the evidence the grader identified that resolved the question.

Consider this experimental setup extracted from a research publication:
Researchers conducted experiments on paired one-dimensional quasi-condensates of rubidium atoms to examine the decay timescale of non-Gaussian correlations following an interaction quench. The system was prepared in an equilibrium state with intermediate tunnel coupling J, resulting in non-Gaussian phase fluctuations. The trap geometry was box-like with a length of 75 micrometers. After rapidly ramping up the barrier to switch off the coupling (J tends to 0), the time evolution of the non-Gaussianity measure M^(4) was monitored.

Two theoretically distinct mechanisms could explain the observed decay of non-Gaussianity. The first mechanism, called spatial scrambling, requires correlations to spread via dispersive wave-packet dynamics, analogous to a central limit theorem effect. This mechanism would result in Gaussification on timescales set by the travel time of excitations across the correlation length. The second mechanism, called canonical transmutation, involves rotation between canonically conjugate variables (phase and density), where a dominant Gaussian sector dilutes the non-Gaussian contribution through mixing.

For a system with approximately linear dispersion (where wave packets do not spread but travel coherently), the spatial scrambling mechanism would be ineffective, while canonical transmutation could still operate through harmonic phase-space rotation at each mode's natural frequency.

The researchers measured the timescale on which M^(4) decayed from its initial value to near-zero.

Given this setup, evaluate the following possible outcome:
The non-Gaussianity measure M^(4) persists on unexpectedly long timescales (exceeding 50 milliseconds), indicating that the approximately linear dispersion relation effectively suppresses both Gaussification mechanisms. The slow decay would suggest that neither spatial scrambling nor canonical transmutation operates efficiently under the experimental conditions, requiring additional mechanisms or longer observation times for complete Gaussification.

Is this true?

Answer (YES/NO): NO